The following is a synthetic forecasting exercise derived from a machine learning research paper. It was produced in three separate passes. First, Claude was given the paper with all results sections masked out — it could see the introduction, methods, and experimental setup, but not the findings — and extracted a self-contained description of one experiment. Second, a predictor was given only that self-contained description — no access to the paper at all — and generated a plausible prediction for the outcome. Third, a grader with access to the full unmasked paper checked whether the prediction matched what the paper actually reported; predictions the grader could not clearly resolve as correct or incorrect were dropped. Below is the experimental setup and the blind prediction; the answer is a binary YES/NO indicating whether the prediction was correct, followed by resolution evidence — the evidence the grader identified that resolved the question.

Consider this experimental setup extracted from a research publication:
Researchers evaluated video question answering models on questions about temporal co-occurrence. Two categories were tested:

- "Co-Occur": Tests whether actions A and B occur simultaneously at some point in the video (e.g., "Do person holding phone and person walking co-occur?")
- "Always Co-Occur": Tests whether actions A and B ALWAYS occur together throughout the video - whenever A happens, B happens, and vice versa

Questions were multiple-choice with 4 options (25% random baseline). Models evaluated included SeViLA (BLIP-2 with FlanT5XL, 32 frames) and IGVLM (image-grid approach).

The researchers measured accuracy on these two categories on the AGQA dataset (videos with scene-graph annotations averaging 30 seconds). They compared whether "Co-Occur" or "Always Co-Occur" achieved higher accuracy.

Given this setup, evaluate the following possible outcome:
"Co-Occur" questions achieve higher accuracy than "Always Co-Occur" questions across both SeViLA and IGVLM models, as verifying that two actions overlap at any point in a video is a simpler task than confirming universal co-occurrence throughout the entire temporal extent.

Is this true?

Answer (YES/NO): NO